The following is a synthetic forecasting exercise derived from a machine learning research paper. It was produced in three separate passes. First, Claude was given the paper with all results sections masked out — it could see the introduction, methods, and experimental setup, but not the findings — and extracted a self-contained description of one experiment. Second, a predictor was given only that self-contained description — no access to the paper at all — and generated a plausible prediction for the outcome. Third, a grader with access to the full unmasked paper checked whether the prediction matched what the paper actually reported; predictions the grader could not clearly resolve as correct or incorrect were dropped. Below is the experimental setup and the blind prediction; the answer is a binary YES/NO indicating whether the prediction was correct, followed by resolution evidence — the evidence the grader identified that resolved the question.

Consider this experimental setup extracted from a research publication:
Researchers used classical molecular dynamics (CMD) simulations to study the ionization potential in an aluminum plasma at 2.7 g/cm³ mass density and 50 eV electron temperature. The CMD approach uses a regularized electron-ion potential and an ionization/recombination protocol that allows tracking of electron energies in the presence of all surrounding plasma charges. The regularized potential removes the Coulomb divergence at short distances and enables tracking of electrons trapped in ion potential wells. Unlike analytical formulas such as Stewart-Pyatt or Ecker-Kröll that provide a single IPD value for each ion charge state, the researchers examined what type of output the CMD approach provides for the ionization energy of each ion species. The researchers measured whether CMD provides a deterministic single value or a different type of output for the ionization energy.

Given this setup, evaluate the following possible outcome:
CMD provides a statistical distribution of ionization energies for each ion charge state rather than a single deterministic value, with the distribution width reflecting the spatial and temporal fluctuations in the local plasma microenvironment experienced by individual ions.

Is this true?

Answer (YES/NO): YES